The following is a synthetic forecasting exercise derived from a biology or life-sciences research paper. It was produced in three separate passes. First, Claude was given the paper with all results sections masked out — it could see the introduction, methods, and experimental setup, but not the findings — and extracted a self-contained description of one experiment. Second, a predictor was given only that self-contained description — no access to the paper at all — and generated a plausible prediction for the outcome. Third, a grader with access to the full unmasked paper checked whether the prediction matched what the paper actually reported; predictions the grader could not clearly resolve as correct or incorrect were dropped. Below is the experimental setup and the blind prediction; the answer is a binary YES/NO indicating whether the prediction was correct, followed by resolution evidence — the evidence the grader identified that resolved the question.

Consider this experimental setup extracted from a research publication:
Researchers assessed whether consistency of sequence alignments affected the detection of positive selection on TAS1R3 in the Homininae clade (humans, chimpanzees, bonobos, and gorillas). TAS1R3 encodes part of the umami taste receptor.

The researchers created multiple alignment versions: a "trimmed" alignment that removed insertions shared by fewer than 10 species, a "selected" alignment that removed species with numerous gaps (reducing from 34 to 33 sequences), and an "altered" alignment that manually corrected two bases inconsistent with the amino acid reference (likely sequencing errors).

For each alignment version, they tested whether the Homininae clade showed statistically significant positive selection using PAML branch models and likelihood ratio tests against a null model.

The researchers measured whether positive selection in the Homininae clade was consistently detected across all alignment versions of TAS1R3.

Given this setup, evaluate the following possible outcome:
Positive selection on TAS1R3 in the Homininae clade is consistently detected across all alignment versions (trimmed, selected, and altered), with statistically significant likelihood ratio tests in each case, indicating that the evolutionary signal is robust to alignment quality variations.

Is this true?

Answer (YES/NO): NO